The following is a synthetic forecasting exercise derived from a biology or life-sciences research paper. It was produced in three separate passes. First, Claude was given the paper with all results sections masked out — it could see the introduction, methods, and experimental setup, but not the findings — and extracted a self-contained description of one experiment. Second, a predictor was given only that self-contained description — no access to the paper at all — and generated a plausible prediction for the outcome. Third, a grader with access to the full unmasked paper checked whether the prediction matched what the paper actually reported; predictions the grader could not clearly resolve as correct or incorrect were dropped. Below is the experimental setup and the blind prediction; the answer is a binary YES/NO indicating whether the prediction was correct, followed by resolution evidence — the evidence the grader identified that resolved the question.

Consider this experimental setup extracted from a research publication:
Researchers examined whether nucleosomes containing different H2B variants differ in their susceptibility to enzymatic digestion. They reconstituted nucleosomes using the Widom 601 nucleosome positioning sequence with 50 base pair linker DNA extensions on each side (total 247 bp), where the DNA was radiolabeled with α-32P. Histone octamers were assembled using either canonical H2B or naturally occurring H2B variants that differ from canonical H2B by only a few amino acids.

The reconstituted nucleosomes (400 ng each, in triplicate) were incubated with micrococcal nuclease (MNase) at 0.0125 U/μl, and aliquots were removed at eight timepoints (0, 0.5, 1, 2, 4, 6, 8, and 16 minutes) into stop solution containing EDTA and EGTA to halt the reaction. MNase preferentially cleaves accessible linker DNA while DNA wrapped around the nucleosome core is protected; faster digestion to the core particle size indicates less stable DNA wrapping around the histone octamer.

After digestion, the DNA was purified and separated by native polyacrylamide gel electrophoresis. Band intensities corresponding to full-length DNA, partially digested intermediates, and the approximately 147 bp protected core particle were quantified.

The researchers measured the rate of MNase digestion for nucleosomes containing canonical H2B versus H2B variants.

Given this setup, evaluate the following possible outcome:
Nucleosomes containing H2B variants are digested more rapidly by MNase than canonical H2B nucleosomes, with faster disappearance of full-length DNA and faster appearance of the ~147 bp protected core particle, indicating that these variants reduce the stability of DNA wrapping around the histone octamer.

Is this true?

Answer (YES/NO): NO